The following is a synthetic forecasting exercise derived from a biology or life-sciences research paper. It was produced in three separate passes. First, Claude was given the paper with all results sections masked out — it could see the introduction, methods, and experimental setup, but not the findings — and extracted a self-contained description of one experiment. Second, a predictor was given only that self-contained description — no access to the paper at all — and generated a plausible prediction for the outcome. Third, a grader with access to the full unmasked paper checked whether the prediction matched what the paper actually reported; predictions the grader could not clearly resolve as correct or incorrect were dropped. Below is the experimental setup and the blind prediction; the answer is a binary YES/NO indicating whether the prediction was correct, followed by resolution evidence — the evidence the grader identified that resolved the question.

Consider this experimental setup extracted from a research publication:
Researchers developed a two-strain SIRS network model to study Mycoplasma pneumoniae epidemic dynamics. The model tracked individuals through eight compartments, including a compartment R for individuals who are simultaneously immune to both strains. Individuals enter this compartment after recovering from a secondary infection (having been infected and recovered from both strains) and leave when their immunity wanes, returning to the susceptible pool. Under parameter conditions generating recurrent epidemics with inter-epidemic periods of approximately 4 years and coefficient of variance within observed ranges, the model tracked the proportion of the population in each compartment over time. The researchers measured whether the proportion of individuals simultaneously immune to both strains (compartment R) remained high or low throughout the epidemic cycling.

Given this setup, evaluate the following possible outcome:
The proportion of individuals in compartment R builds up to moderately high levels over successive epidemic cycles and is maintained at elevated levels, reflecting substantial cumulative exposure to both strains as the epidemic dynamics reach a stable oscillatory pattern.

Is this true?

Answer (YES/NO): NO